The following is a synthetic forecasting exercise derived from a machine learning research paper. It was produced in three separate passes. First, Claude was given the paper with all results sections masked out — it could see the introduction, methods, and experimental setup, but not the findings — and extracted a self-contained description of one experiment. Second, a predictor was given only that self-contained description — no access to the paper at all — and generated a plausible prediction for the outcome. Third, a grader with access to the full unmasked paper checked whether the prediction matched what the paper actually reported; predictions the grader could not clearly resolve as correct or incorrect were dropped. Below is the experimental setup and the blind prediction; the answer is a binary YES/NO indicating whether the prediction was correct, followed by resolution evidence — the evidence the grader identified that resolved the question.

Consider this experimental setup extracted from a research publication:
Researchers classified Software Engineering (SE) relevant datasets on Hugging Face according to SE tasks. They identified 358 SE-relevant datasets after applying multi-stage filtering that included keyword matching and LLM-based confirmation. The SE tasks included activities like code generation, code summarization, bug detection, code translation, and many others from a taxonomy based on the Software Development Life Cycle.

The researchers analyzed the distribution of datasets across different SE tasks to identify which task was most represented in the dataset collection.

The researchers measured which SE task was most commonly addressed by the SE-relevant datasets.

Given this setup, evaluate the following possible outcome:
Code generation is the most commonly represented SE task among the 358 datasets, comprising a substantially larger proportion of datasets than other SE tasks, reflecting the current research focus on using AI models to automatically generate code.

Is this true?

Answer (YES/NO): YES